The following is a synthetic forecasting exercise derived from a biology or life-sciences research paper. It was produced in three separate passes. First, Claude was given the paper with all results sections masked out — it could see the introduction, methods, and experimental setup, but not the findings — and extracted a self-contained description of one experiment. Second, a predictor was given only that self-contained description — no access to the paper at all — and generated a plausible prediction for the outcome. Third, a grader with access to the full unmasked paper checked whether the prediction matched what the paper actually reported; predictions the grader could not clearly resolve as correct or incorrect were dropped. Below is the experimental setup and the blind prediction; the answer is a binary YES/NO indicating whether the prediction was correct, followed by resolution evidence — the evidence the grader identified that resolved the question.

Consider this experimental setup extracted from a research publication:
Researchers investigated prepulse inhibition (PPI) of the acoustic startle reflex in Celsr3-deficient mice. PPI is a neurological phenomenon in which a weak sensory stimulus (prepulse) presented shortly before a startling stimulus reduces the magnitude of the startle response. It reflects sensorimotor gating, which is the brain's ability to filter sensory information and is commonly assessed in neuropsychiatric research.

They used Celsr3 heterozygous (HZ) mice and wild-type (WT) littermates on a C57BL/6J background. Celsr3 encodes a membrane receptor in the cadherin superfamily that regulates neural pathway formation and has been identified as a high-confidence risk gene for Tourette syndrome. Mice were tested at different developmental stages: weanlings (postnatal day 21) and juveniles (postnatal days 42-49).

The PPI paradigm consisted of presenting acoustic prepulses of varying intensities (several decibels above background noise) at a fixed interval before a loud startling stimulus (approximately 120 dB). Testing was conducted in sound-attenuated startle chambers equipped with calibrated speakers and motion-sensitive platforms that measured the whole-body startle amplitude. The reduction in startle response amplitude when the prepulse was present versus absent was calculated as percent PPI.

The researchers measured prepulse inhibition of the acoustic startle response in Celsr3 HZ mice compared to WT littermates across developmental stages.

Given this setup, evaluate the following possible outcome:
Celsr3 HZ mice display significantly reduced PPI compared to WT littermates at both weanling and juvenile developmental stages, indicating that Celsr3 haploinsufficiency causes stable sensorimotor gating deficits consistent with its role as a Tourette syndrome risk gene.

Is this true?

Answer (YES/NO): NO